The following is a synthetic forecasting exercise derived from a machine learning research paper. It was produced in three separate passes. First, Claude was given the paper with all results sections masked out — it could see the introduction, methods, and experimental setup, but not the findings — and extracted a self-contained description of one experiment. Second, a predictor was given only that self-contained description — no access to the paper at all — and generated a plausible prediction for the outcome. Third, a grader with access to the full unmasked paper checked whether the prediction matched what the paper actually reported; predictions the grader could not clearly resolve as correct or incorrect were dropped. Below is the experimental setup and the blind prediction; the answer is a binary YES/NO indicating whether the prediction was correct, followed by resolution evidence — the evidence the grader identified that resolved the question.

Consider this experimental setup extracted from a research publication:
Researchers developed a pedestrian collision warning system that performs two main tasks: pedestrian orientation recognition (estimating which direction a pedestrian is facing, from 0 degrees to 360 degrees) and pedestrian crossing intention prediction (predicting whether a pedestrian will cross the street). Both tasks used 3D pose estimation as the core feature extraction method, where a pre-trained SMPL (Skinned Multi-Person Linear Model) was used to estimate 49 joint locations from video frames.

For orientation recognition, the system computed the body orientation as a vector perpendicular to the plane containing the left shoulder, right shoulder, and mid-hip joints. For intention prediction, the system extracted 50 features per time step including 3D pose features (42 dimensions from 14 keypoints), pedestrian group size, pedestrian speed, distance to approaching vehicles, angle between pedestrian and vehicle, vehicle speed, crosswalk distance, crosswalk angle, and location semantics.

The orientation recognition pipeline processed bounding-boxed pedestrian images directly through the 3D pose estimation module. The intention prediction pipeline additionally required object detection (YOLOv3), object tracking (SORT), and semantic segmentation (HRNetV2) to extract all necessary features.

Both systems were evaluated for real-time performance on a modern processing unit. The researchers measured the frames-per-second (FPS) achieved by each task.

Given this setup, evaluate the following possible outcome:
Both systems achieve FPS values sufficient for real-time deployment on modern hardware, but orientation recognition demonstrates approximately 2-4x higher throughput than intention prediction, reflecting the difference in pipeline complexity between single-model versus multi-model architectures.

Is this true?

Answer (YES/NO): YES